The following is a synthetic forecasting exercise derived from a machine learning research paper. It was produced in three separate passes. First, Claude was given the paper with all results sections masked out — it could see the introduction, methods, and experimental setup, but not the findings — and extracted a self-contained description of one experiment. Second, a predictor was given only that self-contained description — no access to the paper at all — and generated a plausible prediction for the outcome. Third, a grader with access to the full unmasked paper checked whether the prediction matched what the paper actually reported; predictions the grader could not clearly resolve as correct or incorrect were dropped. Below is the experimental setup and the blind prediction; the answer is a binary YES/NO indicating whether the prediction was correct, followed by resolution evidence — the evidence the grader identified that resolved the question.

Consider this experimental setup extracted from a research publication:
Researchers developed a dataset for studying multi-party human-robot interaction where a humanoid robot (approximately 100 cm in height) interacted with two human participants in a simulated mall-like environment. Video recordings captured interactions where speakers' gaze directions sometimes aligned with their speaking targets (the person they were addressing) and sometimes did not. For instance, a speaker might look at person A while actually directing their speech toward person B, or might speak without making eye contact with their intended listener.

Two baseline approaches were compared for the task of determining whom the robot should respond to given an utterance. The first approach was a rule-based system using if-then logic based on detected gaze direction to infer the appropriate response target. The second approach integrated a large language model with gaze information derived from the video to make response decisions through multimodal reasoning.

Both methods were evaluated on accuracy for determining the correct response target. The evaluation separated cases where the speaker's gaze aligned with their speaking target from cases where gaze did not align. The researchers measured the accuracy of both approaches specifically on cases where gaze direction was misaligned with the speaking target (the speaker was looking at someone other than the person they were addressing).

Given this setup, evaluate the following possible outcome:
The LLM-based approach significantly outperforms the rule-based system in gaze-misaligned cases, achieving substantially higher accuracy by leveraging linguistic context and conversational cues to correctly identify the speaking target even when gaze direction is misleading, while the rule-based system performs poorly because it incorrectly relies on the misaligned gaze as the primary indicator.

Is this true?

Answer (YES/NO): NO